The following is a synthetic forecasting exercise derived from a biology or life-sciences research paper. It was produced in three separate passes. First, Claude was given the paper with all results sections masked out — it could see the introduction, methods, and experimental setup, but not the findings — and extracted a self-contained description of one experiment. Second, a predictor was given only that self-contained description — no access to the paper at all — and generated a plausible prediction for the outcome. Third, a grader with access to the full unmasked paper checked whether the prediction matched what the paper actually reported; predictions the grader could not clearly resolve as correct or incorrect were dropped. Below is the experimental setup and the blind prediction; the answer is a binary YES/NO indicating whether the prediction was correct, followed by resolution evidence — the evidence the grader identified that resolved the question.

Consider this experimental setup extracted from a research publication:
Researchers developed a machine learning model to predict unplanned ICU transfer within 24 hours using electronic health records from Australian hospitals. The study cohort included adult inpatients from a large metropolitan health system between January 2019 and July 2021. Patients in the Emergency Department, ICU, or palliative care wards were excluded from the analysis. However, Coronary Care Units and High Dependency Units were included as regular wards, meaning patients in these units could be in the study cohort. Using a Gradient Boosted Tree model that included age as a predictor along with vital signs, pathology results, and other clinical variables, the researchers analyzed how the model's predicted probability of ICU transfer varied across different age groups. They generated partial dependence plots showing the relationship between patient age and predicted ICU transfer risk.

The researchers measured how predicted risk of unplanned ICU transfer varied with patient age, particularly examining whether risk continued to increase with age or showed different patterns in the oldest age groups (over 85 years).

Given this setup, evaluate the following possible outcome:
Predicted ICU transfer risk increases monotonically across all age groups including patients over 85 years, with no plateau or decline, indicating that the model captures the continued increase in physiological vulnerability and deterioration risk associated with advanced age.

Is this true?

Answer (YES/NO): NO